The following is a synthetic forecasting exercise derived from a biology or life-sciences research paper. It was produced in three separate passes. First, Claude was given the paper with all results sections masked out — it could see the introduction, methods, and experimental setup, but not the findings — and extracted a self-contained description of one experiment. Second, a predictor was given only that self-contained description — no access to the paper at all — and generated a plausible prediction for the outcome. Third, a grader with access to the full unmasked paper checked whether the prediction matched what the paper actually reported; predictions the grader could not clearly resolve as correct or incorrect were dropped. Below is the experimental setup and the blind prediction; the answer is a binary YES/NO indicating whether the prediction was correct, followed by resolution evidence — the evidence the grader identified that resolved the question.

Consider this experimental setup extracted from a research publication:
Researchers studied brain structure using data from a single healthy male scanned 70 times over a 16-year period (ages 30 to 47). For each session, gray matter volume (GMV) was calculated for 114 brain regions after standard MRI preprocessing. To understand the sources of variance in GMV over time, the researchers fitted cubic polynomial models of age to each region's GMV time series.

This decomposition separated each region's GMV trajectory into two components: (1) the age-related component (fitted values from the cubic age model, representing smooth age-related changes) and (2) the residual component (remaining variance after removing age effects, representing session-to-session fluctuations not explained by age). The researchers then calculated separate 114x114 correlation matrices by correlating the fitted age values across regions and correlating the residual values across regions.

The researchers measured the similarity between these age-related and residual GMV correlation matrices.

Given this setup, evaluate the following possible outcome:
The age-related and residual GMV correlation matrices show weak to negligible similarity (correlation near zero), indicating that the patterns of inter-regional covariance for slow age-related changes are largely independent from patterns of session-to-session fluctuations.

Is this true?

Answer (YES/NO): NO